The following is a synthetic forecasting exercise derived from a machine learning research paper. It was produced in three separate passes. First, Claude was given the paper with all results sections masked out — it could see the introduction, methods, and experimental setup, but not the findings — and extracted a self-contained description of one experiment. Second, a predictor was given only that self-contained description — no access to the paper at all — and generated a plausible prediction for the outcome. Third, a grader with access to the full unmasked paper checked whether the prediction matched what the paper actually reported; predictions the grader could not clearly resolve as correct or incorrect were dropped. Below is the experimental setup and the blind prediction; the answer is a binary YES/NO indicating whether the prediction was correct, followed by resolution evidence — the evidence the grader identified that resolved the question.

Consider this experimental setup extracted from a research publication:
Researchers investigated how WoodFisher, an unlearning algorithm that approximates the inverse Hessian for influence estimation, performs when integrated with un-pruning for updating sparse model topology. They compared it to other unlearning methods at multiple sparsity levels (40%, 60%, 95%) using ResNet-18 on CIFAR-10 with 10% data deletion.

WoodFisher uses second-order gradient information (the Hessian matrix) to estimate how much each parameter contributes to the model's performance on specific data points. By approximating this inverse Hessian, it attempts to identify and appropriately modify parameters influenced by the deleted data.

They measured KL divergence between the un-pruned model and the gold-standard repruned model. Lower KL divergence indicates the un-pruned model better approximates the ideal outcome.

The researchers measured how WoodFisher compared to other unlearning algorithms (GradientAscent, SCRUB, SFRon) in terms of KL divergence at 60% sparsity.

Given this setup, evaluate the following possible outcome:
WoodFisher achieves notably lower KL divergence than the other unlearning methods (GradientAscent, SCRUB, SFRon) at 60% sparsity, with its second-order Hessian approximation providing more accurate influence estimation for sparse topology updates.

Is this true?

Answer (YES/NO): NO